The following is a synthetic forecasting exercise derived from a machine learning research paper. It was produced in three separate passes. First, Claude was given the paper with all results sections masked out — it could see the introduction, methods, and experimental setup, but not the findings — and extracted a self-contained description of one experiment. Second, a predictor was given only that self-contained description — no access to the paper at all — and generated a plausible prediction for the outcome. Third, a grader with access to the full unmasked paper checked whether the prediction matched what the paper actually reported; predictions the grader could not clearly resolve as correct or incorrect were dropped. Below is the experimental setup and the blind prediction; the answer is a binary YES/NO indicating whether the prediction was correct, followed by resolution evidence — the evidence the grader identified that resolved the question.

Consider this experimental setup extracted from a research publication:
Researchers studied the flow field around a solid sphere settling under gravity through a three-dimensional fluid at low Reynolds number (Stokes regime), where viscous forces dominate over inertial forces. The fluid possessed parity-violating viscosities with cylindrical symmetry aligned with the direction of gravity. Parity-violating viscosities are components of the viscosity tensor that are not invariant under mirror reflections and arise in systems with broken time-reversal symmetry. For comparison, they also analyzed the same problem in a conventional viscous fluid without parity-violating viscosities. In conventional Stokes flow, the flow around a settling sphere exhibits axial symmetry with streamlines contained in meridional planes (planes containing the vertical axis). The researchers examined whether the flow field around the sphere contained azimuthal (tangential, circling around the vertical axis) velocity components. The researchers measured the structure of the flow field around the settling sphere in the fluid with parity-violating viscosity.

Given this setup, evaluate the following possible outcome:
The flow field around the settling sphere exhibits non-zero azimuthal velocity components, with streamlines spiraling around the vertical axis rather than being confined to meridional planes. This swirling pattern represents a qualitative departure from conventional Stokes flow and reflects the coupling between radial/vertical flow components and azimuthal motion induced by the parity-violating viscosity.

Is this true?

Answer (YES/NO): YES